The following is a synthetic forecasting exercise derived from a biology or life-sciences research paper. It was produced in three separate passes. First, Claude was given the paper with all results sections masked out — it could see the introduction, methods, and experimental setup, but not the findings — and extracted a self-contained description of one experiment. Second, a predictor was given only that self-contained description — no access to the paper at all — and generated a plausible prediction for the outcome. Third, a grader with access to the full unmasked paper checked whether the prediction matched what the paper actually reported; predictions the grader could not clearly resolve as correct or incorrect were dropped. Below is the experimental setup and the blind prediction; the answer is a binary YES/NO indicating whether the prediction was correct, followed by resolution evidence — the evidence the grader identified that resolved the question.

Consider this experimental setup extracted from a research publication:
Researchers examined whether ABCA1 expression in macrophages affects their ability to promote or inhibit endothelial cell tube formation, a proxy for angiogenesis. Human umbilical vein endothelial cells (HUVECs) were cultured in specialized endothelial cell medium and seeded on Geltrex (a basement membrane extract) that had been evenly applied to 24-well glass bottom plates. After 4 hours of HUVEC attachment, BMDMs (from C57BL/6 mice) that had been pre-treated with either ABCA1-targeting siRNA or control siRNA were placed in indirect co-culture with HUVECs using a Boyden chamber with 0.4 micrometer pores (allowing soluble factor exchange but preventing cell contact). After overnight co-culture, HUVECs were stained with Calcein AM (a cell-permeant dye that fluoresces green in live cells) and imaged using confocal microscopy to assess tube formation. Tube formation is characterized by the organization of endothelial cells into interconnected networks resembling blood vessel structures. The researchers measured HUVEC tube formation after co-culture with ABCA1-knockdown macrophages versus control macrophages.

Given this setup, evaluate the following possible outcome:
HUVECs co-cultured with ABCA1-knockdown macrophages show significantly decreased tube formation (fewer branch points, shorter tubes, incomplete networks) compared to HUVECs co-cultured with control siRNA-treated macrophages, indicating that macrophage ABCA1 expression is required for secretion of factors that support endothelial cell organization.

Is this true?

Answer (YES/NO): NO